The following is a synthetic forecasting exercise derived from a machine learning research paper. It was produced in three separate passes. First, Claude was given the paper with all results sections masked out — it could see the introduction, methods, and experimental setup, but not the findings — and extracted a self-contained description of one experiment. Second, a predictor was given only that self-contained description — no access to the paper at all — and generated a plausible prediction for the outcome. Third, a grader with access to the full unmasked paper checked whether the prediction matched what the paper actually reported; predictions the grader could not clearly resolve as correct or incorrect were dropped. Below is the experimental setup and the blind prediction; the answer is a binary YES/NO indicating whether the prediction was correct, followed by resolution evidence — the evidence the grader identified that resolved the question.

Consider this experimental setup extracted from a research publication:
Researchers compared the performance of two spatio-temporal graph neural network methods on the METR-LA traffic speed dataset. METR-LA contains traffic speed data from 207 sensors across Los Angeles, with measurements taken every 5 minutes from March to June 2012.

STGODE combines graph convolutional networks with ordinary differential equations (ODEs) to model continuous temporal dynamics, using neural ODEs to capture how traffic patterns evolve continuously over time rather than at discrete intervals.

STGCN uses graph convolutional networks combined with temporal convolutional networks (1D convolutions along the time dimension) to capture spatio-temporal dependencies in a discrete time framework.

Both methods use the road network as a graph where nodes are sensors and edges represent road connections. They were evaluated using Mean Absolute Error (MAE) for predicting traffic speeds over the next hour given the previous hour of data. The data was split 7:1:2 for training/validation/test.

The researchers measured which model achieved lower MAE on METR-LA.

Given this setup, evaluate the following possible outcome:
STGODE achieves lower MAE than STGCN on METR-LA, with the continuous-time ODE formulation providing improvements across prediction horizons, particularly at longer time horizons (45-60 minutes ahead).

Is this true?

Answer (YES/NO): NO